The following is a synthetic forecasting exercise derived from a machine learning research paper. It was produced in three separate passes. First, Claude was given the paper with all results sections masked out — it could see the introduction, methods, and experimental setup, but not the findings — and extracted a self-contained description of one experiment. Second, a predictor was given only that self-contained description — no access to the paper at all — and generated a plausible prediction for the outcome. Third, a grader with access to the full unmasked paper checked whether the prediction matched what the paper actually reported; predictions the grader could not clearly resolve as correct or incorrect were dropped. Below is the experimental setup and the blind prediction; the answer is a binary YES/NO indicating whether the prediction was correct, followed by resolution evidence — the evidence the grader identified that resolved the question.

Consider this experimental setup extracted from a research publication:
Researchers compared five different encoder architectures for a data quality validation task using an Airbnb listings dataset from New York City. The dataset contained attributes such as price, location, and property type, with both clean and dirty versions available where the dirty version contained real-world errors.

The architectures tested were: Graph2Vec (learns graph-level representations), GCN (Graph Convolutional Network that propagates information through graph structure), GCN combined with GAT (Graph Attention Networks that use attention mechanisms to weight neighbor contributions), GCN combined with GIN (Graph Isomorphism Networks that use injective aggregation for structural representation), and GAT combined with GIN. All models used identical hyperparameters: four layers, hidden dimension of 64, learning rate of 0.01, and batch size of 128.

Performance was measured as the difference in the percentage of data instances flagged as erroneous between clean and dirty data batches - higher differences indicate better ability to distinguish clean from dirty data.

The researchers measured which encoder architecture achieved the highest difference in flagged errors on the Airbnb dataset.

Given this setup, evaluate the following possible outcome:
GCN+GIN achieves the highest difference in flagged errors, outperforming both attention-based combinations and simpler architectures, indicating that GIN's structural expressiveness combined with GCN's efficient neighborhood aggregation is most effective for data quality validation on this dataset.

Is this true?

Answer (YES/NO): YES